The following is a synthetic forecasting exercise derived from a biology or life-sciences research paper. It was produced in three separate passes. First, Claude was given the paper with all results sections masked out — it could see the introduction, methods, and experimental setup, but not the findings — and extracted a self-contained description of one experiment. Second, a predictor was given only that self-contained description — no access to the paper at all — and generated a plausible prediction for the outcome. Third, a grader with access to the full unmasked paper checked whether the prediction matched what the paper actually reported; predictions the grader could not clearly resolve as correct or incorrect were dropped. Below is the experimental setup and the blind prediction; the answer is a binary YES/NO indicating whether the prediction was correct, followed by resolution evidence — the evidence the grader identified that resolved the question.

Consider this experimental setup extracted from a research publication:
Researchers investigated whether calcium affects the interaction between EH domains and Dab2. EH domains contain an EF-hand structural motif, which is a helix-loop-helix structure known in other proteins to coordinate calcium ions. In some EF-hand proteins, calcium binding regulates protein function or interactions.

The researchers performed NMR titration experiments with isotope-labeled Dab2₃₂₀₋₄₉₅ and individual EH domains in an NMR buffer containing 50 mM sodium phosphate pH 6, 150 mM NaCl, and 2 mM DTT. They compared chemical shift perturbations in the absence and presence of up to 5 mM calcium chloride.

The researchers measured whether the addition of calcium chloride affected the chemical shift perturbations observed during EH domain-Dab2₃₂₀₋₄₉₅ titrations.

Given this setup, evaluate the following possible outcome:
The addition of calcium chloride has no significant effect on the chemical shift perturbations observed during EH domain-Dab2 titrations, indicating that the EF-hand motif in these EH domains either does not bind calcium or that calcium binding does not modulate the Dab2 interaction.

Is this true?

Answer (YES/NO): YES